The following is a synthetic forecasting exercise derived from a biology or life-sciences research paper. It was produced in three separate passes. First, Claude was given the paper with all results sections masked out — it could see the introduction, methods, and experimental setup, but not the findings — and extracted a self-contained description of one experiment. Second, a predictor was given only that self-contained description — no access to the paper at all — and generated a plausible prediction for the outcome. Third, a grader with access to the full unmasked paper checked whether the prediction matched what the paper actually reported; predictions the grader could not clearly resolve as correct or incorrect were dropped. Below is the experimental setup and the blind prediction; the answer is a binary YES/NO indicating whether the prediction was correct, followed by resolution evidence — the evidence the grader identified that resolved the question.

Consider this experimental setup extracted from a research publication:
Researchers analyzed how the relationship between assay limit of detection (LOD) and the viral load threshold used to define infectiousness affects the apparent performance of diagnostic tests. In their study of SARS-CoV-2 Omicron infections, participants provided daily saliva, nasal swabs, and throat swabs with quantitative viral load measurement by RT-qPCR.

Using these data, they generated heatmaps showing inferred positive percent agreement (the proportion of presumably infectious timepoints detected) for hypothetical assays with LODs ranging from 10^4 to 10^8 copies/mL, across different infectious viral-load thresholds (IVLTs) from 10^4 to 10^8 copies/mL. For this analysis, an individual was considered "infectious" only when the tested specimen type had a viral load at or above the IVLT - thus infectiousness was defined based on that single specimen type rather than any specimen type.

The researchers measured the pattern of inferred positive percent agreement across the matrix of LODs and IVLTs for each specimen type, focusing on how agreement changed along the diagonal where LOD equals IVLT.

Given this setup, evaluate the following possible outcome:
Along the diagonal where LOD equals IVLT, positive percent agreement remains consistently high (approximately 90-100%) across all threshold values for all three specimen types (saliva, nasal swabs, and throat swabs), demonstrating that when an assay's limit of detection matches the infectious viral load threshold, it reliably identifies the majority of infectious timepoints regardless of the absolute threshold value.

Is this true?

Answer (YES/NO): YES